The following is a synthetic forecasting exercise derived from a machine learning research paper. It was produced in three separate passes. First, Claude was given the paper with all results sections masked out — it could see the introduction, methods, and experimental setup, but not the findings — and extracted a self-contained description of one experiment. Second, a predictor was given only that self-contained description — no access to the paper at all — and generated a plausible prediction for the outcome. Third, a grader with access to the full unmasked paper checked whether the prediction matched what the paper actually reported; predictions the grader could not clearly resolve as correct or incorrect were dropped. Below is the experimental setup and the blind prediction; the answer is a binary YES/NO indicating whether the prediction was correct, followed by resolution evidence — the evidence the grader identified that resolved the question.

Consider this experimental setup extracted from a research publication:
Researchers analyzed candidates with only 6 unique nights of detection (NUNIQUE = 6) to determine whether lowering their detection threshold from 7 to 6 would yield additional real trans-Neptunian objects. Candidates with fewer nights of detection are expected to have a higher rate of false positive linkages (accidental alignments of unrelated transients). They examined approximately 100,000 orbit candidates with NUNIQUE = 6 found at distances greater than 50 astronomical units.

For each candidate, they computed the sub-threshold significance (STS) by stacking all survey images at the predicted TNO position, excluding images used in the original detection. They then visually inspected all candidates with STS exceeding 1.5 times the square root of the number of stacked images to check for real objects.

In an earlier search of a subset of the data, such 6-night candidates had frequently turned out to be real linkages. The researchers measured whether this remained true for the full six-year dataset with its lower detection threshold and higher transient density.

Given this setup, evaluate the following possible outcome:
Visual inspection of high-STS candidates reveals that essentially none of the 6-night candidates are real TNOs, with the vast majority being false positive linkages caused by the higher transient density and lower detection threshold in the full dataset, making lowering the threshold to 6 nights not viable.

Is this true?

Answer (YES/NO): YES